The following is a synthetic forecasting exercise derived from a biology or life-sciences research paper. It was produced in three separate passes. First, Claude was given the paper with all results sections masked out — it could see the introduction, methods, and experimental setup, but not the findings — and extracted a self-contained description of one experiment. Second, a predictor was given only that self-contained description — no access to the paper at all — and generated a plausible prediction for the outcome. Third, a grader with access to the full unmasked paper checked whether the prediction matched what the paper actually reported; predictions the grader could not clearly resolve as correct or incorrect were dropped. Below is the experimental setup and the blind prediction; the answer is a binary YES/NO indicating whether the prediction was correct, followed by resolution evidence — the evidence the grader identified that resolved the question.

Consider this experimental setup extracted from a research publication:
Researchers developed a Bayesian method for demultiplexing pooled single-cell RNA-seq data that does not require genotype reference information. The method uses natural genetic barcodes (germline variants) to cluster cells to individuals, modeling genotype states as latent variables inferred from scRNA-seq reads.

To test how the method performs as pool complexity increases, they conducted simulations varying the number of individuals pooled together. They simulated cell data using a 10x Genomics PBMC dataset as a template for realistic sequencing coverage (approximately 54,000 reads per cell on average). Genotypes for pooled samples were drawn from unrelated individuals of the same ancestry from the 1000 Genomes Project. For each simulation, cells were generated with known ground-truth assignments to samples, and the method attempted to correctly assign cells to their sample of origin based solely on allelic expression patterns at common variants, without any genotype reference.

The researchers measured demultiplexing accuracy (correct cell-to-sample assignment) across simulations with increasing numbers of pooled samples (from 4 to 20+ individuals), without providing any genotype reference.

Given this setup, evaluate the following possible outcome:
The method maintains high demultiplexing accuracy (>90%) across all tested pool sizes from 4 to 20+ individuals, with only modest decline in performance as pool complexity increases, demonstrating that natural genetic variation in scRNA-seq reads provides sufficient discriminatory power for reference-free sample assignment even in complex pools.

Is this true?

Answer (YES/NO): NO